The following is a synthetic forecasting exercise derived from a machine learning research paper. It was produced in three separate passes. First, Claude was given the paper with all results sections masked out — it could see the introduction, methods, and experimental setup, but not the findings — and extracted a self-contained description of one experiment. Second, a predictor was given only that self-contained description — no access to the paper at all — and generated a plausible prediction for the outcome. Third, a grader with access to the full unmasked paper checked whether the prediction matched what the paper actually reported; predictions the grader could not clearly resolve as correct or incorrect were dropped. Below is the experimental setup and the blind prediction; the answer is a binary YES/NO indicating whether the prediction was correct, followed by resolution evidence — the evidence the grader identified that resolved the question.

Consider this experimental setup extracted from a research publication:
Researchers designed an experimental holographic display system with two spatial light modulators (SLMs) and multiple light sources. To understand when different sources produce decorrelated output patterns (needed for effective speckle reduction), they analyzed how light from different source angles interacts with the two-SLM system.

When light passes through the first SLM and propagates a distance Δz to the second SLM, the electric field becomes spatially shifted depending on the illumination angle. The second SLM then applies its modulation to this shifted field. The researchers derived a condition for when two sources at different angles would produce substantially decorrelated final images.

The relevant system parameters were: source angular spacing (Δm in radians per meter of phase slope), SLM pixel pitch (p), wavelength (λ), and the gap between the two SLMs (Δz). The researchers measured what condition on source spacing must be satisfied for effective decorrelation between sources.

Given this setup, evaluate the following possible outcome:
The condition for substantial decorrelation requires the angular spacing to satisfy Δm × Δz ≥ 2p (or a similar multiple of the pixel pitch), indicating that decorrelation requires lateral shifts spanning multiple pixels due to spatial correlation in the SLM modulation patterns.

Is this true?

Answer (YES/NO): NO